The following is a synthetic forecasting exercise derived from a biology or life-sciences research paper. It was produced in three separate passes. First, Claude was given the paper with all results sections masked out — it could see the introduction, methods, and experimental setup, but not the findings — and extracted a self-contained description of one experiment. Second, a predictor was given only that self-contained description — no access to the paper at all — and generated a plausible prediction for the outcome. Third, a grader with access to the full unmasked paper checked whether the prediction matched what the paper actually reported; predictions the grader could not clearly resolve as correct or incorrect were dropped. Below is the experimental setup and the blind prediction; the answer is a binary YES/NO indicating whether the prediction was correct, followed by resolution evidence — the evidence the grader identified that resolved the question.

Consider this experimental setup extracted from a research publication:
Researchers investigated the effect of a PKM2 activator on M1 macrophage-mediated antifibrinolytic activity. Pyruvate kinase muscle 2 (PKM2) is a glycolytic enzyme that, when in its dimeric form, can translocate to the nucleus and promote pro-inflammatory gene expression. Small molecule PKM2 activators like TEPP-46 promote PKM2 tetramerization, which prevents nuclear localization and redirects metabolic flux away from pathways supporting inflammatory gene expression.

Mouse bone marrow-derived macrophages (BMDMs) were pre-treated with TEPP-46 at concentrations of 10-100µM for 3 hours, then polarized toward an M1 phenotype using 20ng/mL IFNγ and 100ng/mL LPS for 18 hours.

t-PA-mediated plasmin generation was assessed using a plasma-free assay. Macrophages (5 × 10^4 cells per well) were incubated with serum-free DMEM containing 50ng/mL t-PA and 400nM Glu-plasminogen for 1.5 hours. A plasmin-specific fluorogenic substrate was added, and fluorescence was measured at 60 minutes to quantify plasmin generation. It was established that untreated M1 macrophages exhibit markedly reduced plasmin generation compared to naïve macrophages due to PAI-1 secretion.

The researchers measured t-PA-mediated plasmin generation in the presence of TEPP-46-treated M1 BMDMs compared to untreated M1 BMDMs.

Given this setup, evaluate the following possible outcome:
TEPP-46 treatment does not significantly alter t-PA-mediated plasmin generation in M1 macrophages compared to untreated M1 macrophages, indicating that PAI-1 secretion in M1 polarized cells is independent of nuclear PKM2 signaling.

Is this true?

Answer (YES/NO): NO